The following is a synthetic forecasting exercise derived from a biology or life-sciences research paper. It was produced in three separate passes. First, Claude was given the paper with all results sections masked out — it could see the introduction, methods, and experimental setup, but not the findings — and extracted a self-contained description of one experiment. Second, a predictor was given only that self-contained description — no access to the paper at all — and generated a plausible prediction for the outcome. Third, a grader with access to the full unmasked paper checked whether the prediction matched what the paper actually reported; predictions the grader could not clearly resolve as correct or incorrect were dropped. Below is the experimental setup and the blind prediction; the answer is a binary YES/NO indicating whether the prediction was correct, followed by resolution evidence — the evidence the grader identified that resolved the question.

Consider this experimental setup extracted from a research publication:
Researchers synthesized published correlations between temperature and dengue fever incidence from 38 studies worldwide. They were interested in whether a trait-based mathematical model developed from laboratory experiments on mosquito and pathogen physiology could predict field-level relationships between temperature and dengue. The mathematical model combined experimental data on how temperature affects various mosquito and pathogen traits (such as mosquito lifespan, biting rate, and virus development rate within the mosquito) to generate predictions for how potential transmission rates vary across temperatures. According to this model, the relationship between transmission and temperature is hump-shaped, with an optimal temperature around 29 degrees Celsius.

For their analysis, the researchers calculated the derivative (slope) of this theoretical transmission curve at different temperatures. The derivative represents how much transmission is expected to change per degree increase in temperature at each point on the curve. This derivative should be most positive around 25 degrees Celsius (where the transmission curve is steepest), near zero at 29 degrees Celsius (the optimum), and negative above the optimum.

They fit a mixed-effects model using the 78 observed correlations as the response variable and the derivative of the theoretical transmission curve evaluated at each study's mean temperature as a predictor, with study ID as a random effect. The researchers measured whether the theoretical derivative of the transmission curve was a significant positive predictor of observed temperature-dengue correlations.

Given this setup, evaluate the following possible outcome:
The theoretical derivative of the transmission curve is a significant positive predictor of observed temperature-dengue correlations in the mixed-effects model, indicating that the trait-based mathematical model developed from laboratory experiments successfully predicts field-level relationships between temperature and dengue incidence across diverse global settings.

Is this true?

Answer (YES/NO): YES